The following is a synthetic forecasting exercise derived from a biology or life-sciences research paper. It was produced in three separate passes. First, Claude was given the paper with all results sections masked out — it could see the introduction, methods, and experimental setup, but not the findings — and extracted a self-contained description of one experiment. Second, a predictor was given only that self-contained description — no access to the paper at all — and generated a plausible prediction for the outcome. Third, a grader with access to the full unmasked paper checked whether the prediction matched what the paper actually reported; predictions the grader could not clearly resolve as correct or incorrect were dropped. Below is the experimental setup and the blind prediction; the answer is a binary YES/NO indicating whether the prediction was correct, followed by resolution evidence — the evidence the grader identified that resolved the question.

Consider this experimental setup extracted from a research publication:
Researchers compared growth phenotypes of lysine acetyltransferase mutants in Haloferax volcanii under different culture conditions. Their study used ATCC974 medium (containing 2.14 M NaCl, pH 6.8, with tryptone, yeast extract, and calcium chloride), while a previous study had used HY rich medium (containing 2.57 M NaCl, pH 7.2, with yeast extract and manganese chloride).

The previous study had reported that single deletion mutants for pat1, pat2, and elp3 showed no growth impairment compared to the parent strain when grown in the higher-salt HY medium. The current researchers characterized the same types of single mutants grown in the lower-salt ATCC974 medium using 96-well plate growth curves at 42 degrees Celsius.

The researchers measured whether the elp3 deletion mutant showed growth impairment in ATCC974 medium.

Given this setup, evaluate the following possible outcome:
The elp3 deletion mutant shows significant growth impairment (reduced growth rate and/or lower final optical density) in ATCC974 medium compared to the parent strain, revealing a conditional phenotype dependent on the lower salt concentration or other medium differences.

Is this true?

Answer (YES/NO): YES